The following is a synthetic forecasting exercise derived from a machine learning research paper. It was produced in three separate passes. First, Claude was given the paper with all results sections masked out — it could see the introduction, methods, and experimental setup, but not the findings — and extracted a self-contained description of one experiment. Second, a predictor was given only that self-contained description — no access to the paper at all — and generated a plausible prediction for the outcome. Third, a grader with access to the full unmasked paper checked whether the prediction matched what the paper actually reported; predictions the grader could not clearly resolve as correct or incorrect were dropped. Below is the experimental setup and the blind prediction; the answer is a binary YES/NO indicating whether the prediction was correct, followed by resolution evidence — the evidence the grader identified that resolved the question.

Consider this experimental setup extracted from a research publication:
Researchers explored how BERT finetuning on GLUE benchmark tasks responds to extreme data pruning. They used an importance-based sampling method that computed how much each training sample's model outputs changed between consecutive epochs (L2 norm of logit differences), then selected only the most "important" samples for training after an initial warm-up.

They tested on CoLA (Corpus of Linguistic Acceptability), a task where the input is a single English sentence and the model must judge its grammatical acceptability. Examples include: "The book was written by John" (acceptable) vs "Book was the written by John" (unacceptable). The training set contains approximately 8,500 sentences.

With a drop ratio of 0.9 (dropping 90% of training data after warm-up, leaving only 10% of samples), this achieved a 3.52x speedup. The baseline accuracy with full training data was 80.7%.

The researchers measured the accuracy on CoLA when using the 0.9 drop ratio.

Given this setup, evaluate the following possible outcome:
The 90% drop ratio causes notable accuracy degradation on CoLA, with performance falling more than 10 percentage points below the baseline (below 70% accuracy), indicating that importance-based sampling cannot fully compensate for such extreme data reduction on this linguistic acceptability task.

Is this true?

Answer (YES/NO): NO